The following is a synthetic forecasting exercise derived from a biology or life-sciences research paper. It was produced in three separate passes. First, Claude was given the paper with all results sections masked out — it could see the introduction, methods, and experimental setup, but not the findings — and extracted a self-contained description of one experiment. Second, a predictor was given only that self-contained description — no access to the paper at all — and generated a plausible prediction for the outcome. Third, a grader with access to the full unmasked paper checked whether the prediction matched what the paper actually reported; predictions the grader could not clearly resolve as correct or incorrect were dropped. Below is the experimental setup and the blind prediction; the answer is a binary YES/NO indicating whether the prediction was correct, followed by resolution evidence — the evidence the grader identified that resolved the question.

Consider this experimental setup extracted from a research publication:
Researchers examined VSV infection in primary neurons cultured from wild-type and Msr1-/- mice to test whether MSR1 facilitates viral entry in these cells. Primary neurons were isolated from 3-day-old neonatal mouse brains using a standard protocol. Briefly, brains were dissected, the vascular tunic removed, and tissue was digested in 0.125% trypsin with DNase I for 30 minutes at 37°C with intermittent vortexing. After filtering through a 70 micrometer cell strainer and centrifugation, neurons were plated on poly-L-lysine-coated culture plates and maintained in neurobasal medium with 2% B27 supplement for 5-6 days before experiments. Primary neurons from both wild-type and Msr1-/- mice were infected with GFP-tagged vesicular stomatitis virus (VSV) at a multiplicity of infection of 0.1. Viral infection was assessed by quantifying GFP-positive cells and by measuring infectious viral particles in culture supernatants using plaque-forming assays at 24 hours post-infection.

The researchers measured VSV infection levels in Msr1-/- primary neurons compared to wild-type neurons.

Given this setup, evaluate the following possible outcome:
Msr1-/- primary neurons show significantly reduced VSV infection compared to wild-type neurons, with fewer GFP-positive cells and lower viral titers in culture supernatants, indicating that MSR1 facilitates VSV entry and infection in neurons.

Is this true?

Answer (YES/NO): YES